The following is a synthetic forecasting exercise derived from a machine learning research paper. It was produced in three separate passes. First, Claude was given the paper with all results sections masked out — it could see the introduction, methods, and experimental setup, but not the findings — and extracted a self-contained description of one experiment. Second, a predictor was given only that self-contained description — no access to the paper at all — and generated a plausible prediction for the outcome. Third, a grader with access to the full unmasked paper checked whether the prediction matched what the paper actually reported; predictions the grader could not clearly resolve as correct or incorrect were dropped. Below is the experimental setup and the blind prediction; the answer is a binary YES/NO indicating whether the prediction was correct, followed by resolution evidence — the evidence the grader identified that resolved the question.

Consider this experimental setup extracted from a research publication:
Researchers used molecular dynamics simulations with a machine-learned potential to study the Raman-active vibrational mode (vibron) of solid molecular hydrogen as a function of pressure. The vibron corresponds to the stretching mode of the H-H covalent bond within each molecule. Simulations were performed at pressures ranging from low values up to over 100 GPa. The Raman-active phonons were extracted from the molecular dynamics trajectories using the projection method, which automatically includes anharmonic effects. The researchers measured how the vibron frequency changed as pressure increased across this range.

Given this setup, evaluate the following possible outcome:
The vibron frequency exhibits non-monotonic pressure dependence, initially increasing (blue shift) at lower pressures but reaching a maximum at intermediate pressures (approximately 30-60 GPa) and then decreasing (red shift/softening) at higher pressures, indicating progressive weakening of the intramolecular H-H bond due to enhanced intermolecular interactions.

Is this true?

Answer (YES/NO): NO